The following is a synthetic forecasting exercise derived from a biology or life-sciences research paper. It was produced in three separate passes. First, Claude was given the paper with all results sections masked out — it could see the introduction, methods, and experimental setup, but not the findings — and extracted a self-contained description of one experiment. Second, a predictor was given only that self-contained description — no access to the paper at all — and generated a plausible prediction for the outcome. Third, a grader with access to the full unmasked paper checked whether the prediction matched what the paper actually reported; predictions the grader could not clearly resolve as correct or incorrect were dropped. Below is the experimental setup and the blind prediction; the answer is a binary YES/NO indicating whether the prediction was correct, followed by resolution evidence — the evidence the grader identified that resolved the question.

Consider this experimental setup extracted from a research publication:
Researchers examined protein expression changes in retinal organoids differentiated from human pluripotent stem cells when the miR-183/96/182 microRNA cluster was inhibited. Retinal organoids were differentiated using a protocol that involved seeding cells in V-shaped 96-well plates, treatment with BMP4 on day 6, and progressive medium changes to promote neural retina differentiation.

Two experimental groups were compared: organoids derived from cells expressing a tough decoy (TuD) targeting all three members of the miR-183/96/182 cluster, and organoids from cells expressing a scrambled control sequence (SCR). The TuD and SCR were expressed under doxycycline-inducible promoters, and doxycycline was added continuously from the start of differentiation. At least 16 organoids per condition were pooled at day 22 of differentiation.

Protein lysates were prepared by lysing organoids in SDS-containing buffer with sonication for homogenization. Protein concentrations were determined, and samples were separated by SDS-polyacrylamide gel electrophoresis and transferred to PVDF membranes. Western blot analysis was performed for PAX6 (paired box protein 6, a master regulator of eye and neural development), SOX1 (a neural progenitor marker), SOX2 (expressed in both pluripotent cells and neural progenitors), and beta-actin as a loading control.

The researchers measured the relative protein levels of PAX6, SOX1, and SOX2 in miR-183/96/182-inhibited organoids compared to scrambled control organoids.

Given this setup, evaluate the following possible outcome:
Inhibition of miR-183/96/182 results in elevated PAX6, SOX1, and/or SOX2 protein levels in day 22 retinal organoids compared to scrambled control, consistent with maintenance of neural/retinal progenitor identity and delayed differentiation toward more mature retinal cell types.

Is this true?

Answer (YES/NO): YES